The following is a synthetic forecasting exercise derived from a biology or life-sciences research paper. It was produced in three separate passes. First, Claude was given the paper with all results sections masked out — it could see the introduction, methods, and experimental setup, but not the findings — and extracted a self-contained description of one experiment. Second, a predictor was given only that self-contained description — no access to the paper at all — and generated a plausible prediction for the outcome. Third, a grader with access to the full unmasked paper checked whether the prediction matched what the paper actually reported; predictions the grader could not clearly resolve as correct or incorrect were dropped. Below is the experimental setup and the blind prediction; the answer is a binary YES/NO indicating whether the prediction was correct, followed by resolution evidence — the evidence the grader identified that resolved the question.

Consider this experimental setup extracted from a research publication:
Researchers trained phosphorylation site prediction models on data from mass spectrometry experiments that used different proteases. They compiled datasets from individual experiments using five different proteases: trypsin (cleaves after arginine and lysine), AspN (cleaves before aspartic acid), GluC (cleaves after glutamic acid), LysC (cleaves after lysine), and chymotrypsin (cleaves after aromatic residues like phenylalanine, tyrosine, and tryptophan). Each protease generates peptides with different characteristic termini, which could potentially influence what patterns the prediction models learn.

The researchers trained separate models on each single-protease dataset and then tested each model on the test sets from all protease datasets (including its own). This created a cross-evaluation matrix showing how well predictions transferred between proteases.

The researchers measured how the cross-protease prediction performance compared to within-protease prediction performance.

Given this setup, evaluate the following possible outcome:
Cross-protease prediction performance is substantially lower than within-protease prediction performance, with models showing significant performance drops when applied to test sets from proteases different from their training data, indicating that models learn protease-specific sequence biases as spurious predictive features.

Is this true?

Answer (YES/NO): YES